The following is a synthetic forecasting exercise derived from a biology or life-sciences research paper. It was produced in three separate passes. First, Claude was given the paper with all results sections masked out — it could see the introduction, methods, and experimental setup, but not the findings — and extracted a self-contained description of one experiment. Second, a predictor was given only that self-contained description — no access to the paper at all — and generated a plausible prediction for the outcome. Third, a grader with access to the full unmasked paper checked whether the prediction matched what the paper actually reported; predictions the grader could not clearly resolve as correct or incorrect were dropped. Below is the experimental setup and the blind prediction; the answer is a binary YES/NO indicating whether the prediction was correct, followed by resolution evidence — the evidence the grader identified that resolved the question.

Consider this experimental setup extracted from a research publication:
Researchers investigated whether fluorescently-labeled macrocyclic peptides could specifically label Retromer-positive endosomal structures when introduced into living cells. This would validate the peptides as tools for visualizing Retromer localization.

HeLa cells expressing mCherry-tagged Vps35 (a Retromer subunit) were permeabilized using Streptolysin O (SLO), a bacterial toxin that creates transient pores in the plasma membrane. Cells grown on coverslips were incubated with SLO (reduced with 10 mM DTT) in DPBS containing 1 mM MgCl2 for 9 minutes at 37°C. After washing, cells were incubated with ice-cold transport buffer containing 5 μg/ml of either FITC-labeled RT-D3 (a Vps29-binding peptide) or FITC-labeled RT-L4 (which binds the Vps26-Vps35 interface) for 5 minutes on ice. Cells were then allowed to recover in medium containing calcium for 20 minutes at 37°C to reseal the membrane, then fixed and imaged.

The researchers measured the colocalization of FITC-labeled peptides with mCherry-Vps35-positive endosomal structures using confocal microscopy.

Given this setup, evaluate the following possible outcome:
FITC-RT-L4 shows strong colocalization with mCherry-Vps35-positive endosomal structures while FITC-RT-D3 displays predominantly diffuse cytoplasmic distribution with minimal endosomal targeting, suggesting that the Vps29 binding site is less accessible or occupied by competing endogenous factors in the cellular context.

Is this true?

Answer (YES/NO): NO